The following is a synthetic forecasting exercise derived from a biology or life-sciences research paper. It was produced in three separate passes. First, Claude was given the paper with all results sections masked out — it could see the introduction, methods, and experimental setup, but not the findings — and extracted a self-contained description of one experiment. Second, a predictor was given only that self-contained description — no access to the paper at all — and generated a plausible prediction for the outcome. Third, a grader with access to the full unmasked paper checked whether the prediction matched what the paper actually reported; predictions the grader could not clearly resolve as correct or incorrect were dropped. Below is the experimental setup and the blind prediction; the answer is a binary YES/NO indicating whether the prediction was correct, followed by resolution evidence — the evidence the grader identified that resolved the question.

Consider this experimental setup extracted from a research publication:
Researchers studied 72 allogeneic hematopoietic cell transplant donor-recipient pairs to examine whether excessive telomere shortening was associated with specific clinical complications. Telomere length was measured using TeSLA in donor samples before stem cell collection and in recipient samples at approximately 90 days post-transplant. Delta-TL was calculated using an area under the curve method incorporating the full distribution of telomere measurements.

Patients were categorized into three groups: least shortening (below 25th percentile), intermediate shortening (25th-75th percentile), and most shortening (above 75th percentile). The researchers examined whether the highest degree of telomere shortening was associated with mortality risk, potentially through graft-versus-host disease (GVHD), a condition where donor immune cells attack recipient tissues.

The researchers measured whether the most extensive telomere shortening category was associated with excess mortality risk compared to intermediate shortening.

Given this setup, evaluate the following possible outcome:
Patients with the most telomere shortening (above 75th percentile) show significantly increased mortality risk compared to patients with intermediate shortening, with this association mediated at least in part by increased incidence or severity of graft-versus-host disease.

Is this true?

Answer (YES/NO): YES